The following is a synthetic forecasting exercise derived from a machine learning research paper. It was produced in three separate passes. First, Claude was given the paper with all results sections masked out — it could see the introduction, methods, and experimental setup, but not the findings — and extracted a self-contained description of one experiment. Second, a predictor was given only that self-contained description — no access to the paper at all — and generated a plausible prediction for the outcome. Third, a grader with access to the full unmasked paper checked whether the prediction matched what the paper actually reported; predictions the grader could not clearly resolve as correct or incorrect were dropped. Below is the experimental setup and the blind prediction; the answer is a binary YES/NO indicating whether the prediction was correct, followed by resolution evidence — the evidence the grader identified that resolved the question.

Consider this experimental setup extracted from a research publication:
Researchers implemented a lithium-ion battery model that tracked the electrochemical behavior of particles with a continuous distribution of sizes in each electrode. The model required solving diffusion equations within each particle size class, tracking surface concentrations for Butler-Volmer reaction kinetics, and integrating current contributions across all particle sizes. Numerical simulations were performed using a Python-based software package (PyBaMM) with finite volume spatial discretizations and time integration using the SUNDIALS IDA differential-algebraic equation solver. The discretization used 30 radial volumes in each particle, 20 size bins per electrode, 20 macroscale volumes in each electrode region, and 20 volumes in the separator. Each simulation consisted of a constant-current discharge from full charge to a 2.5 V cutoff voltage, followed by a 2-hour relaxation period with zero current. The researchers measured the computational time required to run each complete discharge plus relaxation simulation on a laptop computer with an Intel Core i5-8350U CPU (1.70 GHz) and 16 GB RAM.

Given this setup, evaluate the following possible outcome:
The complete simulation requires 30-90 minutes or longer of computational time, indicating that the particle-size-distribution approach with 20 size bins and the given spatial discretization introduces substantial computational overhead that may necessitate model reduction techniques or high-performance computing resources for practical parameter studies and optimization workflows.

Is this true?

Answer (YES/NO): NO